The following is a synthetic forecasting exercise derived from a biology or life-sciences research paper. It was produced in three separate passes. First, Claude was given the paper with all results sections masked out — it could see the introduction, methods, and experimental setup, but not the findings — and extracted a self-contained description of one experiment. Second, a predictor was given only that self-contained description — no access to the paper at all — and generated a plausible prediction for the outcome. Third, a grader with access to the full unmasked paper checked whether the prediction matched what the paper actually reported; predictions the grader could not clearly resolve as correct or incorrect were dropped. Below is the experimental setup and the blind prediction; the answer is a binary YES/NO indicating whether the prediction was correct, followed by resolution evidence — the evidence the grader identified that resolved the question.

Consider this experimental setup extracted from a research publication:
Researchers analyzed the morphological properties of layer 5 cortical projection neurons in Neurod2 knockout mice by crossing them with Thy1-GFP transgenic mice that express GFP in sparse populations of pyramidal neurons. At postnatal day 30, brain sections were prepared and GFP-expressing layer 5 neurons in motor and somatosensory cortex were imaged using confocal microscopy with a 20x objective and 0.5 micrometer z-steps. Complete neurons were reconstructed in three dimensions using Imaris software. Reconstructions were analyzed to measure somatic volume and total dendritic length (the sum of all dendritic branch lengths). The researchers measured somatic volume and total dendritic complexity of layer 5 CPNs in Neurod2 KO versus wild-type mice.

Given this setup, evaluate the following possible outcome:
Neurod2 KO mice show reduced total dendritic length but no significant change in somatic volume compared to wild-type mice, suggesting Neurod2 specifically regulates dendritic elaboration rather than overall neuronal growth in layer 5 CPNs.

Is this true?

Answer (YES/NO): NO